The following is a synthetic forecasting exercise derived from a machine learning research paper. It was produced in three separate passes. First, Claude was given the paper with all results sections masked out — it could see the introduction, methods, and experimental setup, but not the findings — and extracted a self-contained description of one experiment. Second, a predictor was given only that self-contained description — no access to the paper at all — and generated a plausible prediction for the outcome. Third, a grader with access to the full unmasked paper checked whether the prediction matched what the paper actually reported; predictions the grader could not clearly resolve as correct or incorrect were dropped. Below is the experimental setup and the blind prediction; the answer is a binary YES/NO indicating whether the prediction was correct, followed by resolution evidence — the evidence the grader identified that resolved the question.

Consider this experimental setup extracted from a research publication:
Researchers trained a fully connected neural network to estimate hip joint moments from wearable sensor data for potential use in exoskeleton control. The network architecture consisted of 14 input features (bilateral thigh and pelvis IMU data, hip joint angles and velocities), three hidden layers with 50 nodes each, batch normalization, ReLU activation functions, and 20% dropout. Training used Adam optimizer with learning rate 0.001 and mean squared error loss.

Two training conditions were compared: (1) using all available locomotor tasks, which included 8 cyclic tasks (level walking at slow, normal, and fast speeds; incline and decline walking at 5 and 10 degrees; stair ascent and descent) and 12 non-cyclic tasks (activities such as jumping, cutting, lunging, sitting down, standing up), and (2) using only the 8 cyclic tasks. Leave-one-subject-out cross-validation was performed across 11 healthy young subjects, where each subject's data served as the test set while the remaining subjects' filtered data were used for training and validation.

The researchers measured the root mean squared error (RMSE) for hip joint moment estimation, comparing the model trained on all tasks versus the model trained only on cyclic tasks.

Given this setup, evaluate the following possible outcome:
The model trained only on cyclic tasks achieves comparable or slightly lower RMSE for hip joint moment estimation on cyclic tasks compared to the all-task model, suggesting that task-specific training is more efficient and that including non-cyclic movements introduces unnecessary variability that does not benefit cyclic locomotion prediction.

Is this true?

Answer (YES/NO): NO